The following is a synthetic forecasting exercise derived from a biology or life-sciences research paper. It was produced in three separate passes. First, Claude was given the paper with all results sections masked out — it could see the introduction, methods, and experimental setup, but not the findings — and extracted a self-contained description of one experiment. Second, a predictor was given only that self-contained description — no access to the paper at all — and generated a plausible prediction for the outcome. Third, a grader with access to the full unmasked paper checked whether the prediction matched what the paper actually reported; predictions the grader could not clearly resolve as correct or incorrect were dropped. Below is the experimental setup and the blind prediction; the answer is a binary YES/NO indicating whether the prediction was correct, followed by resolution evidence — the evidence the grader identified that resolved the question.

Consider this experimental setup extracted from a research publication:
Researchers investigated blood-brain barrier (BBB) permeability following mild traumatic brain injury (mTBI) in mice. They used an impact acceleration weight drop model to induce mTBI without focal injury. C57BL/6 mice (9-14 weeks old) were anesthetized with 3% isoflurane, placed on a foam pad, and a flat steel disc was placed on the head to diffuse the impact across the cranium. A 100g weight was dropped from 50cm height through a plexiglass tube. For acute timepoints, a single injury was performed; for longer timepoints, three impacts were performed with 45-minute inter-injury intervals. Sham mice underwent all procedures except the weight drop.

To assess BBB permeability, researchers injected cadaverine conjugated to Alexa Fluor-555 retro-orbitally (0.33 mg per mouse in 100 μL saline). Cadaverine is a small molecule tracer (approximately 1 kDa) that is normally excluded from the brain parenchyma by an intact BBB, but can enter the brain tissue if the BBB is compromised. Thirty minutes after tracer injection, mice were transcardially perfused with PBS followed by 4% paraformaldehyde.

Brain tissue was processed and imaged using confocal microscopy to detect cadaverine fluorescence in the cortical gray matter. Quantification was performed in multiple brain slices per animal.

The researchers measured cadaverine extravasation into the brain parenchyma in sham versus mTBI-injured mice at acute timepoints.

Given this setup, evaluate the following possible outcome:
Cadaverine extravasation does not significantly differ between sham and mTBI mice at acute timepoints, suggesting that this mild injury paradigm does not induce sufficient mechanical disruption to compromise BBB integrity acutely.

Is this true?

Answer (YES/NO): NO